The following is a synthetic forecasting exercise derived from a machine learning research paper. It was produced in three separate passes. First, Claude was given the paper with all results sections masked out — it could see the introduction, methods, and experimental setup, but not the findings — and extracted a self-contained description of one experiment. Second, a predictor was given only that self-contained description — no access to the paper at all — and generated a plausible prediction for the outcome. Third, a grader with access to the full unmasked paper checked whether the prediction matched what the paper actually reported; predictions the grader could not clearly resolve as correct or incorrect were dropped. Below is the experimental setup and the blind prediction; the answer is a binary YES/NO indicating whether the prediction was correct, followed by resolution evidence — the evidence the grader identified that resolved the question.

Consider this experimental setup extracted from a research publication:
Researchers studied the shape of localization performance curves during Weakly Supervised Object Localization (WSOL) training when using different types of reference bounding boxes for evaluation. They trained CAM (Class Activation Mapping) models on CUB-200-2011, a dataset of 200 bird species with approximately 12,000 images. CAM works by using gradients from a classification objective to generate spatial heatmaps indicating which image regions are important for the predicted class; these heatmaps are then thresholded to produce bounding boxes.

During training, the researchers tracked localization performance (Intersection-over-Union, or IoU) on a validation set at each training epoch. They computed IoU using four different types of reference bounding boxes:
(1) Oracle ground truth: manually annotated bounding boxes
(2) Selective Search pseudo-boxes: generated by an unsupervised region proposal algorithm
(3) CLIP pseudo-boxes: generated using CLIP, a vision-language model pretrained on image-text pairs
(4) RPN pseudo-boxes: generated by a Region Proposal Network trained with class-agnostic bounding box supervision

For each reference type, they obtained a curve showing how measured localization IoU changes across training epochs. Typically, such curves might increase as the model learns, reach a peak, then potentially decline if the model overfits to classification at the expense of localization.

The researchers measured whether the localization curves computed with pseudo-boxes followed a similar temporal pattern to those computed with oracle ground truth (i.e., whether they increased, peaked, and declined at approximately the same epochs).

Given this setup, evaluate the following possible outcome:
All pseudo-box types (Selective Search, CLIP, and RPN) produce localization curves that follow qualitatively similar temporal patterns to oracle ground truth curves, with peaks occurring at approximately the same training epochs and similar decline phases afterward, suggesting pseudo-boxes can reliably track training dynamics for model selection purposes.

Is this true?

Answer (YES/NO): YES